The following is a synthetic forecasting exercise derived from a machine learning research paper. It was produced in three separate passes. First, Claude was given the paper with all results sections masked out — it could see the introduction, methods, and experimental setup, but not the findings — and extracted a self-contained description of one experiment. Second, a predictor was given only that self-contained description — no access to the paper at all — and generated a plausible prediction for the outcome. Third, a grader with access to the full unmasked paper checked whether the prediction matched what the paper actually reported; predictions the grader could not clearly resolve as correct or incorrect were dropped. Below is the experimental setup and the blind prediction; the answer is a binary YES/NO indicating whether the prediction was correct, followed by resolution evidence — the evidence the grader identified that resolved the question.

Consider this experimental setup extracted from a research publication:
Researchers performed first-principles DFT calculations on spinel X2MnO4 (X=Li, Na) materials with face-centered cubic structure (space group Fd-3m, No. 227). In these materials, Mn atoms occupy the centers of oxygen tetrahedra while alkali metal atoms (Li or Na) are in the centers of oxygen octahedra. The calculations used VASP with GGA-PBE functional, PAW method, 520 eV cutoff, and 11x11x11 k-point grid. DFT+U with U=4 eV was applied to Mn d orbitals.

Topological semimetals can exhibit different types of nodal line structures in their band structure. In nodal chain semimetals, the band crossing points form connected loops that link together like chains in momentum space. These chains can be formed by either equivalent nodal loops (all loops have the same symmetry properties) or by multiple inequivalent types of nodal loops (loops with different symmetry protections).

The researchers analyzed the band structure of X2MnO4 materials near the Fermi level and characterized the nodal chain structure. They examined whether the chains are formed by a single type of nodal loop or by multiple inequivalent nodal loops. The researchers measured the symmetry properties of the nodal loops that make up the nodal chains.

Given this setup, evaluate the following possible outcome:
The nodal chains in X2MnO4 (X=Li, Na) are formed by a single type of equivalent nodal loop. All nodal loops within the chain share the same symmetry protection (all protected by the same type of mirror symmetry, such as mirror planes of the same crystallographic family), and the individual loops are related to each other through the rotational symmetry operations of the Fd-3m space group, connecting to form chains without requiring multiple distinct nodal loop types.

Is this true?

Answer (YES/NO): NO